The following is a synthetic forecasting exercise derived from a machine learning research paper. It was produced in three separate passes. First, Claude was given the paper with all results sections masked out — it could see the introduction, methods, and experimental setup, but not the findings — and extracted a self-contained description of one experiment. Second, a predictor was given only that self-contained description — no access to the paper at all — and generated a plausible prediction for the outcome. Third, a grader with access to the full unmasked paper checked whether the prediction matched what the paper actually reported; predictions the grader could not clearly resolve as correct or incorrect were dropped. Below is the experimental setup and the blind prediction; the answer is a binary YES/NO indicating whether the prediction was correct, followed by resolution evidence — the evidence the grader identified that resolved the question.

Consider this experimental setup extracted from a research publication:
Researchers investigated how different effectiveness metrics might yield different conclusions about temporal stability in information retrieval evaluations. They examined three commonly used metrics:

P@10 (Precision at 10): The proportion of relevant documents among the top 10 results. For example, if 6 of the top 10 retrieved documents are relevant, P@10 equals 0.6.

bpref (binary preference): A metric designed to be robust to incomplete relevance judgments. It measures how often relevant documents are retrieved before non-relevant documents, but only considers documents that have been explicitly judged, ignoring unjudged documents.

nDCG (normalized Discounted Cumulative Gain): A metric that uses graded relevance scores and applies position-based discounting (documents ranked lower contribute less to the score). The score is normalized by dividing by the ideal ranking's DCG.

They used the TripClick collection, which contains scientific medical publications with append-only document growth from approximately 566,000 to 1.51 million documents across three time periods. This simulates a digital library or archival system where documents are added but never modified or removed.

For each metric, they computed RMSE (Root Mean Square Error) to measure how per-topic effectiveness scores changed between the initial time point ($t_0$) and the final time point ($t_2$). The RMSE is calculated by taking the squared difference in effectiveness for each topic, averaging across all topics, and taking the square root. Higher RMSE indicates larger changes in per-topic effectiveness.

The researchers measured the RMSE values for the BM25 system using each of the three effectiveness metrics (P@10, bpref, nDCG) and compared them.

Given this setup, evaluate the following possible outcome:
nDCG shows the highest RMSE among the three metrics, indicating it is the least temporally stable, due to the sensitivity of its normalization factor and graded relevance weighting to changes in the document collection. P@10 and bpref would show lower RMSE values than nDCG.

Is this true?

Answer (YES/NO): NO